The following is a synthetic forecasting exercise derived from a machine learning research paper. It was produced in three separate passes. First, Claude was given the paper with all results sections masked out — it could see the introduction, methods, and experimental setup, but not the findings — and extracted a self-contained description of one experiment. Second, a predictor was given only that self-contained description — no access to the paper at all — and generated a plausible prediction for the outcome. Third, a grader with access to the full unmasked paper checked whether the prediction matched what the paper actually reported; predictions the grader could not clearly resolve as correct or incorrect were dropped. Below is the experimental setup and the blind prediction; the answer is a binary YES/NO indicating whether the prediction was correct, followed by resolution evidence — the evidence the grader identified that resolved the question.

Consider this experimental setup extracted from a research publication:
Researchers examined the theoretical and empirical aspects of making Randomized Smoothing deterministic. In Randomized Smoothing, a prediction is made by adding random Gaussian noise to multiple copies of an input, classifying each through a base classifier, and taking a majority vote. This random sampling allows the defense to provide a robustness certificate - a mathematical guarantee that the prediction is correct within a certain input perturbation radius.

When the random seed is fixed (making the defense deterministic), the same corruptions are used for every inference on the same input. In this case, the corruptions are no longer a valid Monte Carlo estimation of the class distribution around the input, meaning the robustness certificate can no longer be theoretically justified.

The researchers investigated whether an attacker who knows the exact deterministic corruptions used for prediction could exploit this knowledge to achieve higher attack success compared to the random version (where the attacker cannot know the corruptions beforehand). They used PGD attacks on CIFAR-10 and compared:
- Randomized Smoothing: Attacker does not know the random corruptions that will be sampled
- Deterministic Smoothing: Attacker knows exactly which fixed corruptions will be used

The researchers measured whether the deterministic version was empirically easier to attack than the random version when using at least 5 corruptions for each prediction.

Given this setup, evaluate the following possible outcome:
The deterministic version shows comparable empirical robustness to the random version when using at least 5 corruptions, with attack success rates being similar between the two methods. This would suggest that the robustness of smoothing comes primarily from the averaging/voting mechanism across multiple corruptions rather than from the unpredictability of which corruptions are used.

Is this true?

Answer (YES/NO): YES